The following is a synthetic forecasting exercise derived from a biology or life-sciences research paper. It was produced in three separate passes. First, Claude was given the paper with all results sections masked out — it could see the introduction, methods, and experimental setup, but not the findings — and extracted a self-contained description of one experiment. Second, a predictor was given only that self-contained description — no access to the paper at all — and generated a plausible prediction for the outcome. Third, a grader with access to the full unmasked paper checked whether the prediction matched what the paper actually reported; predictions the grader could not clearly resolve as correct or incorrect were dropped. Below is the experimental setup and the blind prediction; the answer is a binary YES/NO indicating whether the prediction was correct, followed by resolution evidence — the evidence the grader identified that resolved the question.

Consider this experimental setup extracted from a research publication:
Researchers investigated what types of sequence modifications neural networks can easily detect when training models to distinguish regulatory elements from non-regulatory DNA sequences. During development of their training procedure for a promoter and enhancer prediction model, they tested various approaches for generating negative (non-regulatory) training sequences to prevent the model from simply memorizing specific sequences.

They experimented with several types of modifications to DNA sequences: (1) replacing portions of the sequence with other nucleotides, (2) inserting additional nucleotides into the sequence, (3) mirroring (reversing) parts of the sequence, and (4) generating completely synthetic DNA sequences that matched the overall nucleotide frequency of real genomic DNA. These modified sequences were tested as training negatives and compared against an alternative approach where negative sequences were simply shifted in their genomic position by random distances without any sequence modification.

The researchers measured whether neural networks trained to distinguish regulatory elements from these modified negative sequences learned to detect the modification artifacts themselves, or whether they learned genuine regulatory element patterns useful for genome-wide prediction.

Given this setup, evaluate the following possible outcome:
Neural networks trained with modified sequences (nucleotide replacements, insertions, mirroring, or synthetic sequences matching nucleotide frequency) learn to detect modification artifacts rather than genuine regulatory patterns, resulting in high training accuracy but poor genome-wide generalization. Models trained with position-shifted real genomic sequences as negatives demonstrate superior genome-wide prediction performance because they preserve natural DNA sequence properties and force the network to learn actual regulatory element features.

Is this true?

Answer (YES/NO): YES